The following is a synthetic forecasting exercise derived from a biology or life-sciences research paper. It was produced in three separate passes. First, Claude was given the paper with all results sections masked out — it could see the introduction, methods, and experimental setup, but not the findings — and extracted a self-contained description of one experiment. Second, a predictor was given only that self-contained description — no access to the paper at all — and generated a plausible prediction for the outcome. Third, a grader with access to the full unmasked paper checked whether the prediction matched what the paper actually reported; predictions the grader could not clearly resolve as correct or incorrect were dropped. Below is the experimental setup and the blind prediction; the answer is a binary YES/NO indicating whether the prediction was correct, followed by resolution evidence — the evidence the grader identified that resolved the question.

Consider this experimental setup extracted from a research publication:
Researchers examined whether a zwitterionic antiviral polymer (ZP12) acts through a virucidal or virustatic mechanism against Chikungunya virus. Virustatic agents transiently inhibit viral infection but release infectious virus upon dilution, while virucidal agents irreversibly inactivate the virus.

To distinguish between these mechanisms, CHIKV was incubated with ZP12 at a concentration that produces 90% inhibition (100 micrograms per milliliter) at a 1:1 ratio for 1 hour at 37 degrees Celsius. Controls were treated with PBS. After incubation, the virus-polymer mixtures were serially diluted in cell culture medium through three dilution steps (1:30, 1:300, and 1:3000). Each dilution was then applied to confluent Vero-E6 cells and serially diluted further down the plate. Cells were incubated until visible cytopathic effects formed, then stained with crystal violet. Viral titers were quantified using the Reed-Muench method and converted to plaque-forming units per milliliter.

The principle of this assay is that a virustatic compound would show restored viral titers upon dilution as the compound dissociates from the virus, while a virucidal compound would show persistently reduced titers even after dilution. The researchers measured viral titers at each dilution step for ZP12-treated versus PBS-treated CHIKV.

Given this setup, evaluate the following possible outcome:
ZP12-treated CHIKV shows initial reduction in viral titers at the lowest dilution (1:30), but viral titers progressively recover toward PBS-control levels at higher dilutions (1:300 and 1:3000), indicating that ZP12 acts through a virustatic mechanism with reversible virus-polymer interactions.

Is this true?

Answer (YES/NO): NO